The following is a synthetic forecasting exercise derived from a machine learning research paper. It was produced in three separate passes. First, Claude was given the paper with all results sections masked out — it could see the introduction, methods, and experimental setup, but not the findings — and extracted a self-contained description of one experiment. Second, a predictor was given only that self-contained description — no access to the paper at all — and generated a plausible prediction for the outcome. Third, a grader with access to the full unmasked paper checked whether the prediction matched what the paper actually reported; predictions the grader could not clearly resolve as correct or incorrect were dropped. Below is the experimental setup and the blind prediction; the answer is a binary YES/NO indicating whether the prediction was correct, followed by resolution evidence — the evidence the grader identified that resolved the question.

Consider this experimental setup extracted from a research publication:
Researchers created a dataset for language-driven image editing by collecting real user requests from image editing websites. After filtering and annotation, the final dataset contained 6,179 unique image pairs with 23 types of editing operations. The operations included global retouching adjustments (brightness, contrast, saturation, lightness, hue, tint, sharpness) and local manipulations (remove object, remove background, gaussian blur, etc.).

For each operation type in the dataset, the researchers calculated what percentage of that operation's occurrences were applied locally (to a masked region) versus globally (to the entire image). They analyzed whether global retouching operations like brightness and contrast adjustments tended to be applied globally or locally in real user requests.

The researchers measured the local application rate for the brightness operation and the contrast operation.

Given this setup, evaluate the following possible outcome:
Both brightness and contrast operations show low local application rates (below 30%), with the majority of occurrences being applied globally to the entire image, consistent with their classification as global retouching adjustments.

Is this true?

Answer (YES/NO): YES